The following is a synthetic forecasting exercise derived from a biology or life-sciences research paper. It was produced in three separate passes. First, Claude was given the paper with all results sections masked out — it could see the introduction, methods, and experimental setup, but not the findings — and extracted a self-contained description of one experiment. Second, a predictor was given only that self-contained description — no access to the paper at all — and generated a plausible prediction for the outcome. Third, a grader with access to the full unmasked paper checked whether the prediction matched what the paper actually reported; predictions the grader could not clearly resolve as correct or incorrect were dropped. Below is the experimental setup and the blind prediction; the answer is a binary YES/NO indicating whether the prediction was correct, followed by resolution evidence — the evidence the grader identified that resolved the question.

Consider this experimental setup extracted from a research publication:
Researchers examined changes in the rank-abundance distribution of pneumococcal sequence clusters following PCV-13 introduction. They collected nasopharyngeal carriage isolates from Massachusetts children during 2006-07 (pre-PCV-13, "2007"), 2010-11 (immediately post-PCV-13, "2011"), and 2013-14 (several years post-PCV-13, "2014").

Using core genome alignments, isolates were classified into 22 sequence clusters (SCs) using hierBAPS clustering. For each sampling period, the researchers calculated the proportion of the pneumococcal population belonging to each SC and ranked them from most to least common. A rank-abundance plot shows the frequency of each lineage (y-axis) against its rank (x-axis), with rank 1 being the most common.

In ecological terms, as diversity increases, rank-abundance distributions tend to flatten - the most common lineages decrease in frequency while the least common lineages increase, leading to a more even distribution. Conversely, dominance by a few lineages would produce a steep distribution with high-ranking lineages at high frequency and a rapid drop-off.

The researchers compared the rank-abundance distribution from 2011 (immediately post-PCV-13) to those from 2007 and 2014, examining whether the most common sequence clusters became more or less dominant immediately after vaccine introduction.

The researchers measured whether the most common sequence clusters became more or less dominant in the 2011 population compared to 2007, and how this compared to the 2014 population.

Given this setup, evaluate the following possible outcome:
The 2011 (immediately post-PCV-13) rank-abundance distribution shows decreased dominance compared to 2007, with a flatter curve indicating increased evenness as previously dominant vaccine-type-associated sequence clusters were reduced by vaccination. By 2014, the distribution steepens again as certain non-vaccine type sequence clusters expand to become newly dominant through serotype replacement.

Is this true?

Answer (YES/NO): NO